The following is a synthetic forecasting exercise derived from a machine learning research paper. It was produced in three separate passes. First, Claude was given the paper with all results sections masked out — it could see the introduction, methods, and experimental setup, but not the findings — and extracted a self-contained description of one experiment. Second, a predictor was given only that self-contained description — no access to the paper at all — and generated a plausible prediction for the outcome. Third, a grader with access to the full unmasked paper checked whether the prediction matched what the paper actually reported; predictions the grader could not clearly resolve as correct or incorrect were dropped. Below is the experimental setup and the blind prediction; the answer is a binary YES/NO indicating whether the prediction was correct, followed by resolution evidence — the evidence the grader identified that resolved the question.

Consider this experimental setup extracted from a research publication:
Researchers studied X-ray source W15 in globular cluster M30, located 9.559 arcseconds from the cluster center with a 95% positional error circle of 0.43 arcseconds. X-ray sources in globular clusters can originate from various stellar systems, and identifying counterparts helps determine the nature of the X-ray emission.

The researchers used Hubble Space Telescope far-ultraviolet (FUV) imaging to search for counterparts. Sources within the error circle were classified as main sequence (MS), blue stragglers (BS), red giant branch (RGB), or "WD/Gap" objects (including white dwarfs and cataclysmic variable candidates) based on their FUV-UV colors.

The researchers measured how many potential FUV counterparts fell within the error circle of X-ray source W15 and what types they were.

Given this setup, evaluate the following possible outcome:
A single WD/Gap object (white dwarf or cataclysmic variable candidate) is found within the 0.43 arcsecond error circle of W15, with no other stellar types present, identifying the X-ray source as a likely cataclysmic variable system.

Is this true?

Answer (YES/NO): NO